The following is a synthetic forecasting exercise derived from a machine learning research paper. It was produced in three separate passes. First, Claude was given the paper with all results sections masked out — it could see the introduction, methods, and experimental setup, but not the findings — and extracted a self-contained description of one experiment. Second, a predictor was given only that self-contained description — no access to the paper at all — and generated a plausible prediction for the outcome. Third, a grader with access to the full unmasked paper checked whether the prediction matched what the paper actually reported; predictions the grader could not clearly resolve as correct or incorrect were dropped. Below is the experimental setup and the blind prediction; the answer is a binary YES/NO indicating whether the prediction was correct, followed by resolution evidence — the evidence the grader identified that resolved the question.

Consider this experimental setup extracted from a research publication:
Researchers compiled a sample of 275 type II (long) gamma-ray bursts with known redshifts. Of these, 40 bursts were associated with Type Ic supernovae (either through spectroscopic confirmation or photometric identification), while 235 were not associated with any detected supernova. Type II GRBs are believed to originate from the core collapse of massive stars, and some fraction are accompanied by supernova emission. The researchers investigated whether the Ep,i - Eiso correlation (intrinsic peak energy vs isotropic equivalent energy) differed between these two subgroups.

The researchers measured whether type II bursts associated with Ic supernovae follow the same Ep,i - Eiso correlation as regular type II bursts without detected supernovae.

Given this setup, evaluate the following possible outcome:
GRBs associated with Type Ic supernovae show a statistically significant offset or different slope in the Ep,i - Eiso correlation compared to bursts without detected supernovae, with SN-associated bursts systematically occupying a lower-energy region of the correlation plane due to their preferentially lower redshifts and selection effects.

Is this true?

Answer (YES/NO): NO